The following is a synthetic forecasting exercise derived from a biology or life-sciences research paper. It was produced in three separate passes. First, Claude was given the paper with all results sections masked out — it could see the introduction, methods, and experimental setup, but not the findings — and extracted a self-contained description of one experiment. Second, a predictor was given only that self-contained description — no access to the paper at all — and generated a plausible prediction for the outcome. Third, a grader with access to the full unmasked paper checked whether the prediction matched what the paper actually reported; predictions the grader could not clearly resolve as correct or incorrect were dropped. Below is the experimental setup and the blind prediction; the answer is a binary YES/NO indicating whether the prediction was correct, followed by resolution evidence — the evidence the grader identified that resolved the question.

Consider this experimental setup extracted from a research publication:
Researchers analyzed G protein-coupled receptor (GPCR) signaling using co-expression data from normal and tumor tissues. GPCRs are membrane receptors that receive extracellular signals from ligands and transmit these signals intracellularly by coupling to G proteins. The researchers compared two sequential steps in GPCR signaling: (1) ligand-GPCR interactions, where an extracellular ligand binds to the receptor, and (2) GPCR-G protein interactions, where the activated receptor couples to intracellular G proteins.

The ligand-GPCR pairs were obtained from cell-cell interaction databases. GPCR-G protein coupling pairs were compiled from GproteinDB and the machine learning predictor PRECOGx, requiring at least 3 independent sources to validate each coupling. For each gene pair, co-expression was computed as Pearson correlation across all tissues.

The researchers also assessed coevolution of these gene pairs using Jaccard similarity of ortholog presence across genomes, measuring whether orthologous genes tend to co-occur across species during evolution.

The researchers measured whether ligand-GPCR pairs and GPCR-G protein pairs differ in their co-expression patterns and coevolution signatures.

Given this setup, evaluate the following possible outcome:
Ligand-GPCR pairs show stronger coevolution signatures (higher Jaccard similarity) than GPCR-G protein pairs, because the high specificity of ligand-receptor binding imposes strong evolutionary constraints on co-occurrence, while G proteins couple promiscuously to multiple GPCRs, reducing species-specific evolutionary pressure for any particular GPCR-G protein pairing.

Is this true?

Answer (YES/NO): YES